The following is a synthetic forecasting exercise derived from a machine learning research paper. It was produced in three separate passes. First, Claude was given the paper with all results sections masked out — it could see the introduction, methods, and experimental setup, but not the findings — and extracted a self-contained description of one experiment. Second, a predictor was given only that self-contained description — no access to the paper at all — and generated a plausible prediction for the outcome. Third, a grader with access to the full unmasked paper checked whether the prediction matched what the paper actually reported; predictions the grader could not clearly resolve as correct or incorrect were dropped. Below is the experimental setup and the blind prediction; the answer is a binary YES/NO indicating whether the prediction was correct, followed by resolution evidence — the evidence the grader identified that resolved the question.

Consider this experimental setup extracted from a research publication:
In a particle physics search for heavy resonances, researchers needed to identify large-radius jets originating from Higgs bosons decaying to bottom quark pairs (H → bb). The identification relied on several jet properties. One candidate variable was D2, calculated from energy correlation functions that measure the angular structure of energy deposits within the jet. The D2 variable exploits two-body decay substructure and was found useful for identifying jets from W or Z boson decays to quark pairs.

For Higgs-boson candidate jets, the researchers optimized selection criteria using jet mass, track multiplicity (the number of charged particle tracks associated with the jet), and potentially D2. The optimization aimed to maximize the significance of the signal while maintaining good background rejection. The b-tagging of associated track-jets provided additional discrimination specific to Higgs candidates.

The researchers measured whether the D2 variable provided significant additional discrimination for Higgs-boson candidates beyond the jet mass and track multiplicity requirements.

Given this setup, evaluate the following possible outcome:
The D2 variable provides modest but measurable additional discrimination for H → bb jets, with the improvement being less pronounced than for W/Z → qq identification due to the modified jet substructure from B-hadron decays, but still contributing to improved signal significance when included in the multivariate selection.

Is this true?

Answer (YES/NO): NO